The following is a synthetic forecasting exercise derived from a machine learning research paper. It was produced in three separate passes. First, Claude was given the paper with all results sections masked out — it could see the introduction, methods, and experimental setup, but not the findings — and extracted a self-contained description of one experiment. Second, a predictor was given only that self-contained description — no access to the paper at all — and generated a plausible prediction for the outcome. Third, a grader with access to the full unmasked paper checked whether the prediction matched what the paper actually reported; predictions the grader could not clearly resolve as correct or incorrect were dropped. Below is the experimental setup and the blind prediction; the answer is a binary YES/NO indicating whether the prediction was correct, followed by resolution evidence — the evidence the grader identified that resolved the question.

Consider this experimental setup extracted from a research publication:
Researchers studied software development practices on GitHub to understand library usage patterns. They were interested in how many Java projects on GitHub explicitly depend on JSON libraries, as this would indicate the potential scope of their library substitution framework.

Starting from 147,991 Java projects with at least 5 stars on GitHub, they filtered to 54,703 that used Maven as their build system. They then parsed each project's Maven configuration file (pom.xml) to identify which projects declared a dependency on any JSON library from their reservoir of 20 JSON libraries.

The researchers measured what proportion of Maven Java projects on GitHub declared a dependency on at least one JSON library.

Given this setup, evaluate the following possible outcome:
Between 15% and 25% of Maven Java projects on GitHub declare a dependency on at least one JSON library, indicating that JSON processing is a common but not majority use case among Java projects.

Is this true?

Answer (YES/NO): YES